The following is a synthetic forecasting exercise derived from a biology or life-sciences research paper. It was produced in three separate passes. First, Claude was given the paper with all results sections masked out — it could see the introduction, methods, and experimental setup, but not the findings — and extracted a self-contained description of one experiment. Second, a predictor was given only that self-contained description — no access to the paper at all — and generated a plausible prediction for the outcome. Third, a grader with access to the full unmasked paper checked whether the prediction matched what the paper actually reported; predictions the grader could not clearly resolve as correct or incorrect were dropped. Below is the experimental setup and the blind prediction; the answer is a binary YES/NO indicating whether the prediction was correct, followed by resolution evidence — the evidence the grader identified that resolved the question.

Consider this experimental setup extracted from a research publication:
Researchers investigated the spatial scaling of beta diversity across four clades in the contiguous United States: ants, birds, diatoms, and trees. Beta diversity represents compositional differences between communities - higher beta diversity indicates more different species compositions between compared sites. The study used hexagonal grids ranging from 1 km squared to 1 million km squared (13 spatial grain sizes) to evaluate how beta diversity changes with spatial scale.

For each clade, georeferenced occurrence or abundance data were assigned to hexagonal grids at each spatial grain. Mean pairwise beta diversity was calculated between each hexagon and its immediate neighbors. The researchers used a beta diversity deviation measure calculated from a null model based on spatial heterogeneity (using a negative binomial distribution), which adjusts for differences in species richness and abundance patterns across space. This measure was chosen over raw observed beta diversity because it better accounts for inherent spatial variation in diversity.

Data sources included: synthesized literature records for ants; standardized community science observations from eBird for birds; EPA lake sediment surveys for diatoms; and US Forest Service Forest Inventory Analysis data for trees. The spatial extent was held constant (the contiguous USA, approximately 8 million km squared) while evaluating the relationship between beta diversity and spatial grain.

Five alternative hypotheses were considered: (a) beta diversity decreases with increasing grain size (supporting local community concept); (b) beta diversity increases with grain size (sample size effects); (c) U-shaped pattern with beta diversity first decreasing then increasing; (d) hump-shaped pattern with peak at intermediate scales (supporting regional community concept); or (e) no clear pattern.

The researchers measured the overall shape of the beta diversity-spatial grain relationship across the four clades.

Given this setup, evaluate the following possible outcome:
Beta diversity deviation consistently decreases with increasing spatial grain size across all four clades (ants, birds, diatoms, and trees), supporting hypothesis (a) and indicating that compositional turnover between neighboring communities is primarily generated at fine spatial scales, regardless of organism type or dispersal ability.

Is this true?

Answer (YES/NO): NO